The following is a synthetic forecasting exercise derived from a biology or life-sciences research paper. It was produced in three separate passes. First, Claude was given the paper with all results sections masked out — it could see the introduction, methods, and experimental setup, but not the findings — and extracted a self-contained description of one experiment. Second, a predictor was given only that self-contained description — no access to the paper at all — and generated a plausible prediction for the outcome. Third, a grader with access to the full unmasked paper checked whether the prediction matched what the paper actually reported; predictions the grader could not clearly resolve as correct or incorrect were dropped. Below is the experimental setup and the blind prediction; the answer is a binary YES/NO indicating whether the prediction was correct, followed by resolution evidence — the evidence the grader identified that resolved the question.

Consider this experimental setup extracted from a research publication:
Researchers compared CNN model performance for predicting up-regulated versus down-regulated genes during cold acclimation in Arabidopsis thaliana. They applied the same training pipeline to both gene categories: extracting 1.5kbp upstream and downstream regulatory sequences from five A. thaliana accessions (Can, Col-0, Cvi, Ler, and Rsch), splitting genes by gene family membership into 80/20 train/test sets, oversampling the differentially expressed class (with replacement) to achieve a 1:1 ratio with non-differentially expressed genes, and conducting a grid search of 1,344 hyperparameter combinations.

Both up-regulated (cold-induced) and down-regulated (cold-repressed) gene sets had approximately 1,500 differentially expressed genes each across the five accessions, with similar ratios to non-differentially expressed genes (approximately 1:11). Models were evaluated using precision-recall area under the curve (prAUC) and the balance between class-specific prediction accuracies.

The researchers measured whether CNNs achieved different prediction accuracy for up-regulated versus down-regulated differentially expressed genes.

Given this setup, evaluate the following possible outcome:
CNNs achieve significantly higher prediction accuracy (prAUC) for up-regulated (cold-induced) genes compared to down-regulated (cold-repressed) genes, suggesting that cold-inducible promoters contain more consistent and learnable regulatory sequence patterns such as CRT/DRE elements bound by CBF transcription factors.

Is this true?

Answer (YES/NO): NO